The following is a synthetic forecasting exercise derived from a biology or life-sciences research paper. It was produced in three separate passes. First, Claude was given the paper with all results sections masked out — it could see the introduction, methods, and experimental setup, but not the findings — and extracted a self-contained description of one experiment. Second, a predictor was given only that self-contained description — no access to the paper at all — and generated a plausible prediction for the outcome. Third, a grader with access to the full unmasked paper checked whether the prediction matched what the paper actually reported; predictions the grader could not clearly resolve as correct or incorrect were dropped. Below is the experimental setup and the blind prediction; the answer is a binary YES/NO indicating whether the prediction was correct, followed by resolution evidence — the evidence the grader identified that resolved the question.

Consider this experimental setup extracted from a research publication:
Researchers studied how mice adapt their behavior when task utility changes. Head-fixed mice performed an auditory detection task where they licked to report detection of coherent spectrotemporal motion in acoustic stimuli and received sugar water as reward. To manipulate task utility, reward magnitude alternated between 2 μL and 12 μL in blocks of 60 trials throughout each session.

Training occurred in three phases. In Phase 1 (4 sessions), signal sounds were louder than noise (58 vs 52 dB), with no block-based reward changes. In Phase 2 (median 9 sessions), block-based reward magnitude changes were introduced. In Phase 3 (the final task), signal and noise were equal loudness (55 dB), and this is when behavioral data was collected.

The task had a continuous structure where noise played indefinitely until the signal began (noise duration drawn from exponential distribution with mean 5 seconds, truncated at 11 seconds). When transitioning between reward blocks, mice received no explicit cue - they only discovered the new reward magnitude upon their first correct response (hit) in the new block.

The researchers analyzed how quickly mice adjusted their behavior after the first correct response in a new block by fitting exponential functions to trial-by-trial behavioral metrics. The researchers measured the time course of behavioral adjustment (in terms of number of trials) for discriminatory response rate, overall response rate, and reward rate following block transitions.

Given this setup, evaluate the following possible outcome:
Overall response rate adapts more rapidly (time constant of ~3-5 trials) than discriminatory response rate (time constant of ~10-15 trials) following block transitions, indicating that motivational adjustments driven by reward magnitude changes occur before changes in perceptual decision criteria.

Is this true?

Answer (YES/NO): NO